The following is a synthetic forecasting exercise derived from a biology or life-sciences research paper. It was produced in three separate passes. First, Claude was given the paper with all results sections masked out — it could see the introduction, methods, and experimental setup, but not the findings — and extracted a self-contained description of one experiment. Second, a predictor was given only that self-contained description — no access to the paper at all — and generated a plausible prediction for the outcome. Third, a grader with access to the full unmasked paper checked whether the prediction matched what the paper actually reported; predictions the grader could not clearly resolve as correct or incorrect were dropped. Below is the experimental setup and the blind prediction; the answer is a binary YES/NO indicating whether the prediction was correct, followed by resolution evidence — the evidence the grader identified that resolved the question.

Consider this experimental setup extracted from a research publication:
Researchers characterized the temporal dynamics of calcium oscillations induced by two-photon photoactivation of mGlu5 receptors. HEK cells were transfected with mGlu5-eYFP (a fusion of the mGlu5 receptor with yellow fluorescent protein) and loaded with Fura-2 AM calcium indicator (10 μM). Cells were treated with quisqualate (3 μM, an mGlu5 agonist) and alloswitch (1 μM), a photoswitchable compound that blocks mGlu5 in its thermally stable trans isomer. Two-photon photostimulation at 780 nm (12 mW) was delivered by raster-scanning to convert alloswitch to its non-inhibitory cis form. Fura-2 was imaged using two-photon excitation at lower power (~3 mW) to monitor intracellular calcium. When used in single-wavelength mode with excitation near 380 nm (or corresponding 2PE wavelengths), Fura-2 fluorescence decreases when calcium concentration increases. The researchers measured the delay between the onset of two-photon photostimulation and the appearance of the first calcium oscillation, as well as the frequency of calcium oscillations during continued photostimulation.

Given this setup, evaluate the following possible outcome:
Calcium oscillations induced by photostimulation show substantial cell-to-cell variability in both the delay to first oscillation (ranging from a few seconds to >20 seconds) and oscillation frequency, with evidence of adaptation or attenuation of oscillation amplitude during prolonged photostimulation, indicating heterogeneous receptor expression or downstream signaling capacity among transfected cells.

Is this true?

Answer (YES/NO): NO